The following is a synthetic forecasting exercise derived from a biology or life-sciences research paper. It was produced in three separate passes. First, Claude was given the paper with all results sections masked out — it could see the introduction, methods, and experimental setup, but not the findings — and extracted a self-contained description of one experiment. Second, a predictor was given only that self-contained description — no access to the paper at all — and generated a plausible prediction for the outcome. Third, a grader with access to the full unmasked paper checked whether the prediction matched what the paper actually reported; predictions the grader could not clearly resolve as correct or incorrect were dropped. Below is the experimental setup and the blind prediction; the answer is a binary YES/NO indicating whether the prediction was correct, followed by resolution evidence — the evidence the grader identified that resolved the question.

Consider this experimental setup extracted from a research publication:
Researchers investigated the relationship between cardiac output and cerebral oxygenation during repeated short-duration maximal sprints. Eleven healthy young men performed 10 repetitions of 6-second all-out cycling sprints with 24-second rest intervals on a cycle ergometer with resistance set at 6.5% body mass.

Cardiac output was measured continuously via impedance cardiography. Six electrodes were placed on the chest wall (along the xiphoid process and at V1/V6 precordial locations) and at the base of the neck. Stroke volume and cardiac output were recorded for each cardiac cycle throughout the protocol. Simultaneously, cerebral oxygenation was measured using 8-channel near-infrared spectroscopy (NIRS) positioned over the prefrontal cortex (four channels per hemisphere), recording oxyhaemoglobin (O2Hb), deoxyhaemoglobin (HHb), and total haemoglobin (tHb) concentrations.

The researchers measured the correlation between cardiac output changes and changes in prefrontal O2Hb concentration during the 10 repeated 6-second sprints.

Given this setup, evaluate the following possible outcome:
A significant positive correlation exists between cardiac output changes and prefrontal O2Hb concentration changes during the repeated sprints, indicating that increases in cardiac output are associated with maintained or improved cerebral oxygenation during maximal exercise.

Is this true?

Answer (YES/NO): YES